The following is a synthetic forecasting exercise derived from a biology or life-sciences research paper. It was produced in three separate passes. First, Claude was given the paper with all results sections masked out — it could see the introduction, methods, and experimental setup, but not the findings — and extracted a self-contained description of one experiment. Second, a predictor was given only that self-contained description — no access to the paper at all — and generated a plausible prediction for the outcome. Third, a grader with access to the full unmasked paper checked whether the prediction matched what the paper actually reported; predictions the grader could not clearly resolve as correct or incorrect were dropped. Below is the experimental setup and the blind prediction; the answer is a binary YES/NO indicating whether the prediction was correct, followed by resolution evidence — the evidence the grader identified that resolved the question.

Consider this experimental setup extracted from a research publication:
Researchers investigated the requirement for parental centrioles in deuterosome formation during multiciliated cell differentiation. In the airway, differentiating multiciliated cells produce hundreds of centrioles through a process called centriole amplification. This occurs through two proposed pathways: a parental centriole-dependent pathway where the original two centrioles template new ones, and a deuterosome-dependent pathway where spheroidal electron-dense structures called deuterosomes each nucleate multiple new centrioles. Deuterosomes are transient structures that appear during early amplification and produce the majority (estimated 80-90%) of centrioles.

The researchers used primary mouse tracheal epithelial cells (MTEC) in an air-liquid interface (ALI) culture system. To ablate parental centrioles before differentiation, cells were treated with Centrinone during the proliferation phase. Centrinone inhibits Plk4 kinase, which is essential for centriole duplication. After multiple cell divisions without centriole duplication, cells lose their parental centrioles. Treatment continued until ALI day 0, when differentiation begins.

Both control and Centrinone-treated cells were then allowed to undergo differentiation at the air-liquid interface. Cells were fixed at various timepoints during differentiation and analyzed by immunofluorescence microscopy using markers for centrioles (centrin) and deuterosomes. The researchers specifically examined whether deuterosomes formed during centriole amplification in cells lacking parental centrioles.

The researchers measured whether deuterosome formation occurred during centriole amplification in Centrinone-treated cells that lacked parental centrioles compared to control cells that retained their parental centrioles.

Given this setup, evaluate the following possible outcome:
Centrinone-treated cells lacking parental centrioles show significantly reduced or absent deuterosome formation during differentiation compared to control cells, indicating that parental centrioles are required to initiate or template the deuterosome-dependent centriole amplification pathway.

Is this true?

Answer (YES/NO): NO